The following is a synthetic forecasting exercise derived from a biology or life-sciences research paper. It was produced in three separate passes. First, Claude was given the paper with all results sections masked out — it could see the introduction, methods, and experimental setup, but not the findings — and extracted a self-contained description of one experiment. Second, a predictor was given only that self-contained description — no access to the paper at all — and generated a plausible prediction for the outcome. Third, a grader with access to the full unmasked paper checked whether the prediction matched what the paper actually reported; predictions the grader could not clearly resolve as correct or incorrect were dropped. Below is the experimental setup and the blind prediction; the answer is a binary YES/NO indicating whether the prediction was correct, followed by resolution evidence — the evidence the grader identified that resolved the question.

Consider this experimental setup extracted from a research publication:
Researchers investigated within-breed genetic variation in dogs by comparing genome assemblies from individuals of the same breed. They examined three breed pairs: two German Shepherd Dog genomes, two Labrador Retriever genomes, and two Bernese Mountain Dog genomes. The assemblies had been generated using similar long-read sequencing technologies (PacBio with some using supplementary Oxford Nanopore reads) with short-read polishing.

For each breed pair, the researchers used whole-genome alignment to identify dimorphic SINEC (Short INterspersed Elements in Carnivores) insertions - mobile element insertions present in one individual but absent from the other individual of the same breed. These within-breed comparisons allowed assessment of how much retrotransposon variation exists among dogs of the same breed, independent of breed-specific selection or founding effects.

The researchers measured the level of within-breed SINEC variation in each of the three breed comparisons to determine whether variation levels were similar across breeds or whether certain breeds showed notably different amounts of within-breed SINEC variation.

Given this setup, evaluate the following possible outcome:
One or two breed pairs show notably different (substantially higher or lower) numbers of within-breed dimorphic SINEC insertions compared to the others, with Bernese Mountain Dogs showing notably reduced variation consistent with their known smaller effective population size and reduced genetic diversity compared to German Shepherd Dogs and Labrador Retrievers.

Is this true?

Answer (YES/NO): YES